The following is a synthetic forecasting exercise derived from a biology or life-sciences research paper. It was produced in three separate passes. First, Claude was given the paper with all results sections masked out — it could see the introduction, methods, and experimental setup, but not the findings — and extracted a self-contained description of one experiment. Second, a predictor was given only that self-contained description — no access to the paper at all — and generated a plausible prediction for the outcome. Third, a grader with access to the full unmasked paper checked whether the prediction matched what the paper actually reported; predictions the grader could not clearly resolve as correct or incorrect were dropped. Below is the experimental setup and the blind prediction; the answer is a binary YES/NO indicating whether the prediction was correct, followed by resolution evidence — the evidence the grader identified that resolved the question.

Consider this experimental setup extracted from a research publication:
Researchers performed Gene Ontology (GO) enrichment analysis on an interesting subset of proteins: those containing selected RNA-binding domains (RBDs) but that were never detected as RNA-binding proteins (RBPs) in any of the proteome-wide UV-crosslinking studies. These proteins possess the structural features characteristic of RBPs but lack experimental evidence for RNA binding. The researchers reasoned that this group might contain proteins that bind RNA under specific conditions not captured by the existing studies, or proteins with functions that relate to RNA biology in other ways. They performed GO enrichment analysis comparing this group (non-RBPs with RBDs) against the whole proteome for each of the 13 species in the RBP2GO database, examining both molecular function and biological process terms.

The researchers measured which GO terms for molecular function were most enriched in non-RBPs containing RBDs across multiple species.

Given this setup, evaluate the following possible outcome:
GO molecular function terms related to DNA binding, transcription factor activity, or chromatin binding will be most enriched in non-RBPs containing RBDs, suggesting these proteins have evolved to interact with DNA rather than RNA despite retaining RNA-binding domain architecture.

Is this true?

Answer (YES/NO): NO